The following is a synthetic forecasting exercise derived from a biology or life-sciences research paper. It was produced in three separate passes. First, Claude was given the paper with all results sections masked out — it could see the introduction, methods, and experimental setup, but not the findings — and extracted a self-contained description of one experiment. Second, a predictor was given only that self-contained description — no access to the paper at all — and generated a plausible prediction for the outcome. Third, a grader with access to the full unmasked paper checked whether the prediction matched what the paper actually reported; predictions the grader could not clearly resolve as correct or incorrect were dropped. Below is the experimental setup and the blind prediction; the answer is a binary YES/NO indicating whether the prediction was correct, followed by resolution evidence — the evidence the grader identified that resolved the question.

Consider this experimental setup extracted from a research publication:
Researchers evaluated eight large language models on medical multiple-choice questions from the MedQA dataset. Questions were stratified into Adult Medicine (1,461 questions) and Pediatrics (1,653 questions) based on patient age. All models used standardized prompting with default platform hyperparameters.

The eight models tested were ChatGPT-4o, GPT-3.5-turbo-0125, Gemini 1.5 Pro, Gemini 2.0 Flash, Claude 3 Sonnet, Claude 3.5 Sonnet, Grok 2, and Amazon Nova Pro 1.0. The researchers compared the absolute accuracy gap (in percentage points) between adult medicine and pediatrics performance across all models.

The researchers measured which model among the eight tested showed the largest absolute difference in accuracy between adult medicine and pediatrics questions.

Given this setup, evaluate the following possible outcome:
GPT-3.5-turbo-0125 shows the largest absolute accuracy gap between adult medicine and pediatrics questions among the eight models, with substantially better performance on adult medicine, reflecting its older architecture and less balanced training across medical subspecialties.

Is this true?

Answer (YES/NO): NO